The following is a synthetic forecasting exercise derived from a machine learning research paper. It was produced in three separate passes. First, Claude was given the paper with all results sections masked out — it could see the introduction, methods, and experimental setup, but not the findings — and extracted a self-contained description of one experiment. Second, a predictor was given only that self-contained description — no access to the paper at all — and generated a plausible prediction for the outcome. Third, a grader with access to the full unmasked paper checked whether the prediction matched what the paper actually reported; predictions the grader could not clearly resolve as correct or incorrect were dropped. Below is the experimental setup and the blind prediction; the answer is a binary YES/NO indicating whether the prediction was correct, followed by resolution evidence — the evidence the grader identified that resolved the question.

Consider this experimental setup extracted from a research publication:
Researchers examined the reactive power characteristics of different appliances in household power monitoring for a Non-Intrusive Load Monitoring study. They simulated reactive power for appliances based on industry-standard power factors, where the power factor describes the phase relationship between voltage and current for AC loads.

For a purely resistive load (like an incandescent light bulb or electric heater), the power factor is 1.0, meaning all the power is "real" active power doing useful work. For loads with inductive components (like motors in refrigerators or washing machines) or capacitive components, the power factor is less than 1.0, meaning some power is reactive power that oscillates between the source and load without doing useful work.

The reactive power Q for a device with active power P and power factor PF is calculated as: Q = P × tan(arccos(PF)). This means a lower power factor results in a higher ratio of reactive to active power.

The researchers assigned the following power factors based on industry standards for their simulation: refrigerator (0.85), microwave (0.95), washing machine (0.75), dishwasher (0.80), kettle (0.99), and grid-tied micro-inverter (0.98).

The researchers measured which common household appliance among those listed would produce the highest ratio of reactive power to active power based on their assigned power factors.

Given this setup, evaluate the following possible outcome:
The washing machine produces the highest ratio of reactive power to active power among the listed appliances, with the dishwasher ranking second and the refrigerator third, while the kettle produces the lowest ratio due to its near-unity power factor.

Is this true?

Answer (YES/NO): YES